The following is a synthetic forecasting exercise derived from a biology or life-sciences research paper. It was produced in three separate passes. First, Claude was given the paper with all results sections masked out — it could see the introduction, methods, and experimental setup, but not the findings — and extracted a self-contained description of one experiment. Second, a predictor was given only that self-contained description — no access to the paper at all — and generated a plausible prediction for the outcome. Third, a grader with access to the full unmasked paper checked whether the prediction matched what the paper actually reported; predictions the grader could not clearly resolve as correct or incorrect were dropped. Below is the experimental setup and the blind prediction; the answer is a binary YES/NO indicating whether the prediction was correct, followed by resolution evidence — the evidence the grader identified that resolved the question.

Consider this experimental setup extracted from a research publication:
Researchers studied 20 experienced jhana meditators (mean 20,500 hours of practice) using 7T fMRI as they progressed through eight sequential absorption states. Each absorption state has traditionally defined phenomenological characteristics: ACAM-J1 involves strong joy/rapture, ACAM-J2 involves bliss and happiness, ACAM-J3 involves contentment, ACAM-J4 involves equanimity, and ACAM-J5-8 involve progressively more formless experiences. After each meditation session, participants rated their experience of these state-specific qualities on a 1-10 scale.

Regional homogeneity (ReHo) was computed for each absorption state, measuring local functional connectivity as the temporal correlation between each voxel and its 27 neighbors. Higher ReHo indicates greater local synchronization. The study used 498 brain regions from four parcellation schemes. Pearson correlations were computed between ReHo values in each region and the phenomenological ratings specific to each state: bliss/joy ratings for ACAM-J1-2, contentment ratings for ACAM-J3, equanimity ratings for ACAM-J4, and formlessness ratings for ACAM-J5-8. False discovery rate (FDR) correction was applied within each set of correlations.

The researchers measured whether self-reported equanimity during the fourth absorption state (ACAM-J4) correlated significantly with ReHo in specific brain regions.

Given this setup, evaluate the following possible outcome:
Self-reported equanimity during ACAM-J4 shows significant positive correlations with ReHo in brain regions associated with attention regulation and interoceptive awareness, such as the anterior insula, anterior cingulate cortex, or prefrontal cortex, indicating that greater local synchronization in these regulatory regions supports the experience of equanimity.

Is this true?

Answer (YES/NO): NO